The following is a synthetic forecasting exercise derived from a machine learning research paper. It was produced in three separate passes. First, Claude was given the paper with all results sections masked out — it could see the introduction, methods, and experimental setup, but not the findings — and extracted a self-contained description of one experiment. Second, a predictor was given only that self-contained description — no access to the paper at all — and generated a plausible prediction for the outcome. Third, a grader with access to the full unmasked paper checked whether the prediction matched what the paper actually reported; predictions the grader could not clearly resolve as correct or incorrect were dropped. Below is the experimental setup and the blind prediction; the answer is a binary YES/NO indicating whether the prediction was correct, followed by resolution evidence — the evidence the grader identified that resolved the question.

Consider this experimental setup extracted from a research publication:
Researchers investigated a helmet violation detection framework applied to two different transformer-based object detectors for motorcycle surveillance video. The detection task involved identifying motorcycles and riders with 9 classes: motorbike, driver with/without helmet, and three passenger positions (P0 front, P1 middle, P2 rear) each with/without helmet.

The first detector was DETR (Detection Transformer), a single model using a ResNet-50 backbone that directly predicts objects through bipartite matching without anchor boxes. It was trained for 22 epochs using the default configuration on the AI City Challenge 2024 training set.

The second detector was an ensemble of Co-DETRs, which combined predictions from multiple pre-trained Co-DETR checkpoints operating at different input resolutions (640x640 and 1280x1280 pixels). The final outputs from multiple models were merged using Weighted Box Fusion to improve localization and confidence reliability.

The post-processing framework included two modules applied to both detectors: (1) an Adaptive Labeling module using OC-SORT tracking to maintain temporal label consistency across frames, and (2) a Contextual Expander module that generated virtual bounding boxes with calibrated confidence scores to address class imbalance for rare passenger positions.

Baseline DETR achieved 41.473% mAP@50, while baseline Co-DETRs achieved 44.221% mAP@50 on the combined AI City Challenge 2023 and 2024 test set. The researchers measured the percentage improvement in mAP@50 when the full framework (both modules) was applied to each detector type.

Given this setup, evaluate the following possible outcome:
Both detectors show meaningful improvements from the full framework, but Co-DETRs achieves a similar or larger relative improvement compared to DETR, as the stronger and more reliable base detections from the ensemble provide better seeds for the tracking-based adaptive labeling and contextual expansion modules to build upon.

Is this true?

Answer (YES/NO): NO